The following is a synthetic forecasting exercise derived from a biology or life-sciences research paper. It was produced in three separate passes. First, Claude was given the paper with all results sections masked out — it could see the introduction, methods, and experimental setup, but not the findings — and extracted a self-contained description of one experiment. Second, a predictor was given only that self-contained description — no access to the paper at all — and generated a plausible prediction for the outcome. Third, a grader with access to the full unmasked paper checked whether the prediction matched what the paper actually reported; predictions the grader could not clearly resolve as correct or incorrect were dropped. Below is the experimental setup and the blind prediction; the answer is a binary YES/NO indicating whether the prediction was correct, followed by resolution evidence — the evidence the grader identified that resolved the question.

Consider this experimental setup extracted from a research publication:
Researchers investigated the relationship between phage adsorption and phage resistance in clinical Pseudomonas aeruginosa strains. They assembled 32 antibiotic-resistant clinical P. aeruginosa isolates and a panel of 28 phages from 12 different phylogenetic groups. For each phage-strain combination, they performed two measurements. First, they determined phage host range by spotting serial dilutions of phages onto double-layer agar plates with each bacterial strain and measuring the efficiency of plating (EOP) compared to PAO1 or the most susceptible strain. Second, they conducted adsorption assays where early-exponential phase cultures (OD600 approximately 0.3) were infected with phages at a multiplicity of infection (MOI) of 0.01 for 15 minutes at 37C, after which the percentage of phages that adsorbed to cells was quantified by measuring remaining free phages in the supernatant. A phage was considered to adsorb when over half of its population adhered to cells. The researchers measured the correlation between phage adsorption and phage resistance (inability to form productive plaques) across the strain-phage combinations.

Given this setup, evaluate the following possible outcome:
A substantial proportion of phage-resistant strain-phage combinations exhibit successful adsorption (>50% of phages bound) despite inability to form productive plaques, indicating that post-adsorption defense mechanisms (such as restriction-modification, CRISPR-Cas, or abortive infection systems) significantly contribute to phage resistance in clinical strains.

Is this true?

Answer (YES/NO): YES